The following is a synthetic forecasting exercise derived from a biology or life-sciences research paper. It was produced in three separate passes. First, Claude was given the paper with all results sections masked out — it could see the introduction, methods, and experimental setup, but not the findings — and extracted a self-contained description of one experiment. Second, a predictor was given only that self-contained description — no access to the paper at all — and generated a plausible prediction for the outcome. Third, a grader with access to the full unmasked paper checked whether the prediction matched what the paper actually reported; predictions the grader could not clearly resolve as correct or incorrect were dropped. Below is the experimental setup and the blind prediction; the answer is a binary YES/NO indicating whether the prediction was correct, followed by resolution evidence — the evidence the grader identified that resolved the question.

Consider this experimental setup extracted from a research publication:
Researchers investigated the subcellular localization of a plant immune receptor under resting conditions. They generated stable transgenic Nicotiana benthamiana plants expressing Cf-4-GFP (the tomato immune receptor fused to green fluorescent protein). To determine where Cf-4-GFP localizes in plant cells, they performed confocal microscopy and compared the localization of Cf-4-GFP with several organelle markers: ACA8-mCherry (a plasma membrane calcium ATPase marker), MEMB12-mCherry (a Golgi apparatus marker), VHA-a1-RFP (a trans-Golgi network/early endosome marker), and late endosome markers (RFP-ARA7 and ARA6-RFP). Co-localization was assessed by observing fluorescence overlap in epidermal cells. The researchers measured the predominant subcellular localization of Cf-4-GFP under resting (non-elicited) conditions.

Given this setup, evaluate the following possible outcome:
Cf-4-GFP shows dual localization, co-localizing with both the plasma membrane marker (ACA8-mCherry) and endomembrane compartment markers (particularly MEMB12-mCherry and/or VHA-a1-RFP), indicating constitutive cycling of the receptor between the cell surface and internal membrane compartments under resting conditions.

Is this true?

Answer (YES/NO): NO